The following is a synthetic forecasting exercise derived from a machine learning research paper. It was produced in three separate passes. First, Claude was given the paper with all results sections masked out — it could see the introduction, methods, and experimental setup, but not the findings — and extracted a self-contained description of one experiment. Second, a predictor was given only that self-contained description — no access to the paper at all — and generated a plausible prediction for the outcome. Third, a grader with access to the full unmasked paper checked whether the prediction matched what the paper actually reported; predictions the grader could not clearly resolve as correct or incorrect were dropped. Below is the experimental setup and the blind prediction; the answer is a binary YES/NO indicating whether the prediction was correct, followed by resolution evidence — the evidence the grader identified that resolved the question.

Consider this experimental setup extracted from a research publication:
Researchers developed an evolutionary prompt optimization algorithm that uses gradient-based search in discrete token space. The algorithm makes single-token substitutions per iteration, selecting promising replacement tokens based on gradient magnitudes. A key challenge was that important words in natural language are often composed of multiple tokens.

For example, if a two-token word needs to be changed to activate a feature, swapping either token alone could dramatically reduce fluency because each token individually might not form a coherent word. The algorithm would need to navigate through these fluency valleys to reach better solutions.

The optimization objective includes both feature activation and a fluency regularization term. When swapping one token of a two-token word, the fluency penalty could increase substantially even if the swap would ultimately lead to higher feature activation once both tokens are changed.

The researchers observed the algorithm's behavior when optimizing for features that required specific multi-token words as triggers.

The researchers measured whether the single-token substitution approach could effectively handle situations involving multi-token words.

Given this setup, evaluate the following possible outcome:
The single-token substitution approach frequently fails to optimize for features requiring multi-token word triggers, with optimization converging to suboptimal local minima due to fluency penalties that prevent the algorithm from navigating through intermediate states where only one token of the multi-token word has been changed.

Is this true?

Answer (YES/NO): YES